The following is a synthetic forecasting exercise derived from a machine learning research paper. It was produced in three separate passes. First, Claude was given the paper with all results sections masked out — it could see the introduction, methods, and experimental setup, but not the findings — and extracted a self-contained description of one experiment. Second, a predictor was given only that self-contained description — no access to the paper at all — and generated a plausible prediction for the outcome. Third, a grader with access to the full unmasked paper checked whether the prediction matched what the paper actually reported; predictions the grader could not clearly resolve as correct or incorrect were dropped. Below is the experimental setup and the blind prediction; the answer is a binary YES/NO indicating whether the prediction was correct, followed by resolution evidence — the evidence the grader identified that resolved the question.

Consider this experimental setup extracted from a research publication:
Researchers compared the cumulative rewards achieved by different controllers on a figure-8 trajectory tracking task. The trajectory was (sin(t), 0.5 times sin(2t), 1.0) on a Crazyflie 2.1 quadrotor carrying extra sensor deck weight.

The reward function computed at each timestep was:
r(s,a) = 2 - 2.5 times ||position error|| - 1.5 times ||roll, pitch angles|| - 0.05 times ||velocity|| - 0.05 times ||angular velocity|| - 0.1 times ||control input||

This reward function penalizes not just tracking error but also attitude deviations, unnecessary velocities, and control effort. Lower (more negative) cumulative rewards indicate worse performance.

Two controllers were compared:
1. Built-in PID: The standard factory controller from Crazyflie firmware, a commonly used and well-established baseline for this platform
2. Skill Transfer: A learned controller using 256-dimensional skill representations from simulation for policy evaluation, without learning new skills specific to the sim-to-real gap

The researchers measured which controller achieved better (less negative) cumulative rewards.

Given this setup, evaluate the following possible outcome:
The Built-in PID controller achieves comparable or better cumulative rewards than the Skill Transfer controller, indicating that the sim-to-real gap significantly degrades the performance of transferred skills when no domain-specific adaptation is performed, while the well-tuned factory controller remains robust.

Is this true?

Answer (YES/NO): NO